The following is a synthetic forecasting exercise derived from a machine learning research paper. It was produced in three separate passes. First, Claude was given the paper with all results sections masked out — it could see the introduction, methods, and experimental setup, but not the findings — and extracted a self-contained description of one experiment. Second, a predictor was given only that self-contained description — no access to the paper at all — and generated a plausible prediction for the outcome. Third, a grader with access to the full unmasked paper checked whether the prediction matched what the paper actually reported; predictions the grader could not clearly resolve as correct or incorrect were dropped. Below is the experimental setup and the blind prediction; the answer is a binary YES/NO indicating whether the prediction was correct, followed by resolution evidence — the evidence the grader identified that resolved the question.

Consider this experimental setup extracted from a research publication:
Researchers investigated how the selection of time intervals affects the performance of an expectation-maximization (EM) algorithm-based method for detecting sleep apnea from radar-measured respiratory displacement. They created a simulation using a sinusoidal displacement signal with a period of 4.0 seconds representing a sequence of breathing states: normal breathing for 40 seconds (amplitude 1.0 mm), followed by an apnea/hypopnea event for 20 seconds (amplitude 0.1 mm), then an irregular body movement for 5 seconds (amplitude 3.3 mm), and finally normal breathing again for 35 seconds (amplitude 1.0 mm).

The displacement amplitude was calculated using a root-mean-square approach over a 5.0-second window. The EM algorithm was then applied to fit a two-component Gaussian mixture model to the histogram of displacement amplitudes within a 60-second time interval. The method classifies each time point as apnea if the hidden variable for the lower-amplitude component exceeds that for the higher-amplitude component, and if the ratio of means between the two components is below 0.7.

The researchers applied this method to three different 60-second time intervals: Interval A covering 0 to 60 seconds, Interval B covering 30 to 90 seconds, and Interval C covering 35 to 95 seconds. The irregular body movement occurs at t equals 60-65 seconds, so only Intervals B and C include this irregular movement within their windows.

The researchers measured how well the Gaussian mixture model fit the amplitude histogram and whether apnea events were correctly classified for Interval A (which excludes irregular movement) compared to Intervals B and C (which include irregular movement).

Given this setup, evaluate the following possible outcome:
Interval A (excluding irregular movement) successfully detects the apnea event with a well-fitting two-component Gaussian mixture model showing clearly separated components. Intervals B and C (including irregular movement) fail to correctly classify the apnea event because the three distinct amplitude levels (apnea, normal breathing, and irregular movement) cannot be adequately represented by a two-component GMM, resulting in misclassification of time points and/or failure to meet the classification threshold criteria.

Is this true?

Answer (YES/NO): YES